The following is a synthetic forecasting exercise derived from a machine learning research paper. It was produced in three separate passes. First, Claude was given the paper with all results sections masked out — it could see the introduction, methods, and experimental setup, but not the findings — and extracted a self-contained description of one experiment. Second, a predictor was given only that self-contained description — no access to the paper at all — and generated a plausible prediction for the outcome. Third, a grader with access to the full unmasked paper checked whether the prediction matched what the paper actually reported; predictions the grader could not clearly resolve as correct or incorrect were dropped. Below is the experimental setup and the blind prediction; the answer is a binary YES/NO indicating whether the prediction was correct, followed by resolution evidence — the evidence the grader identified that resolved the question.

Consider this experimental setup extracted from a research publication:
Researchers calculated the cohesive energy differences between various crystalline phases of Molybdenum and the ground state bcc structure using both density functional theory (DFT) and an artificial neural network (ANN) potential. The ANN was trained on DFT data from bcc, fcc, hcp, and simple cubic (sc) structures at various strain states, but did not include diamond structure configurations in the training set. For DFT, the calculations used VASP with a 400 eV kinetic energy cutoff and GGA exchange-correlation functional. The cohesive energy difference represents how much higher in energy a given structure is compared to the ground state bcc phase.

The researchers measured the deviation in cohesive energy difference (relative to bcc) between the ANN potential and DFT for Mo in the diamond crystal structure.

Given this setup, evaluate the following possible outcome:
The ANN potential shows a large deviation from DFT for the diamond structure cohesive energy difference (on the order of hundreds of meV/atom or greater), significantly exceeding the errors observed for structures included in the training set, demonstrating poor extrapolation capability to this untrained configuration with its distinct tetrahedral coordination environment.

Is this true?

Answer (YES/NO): YES